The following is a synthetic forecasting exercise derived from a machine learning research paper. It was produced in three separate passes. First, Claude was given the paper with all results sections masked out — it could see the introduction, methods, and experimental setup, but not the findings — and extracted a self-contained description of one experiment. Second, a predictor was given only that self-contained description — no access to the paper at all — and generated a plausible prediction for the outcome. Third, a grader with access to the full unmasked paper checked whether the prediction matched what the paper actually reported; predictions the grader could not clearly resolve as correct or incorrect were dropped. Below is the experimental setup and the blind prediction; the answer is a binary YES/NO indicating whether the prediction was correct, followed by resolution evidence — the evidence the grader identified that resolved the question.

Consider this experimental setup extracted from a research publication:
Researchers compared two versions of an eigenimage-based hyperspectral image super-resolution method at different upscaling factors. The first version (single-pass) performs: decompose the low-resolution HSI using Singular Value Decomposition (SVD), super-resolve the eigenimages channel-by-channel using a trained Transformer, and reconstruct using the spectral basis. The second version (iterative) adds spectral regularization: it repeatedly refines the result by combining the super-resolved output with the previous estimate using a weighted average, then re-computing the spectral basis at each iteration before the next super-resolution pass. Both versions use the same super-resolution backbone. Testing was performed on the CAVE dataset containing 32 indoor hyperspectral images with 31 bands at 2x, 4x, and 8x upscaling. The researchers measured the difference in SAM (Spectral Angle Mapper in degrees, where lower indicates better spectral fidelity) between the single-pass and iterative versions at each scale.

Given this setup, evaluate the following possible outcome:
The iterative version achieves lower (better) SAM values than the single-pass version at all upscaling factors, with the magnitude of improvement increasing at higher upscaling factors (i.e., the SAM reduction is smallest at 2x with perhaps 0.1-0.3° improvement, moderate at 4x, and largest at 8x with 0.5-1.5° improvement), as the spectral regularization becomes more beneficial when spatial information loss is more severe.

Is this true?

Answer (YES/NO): NO